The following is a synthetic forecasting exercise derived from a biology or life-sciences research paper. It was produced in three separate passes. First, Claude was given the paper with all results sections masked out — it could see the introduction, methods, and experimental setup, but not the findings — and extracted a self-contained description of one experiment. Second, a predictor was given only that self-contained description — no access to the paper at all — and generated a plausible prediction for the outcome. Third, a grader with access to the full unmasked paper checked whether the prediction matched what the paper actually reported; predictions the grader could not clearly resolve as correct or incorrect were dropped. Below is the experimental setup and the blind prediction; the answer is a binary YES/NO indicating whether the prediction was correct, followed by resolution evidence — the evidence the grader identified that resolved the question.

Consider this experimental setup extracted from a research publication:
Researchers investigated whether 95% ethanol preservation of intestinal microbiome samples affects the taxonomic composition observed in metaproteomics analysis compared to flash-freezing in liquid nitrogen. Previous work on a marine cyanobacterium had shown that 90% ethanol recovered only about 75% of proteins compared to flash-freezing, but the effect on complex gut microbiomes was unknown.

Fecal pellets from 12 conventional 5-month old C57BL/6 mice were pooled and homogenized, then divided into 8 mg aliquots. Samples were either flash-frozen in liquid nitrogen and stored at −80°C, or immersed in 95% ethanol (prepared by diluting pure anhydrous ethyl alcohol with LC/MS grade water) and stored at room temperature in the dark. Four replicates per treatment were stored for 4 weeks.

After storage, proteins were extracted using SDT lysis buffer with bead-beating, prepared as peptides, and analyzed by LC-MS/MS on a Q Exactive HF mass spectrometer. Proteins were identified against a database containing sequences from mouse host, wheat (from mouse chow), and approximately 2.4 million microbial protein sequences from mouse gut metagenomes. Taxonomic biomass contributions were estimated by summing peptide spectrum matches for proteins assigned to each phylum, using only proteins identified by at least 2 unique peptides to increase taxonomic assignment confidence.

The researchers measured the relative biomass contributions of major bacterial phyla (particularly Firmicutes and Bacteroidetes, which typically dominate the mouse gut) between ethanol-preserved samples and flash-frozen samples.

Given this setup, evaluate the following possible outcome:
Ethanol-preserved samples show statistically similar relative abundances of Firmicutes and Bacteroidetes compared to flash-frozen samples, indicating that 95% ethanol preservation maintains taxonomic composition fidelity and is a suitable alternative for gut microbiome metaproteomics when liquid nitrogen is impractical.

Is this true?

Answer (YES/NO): NO